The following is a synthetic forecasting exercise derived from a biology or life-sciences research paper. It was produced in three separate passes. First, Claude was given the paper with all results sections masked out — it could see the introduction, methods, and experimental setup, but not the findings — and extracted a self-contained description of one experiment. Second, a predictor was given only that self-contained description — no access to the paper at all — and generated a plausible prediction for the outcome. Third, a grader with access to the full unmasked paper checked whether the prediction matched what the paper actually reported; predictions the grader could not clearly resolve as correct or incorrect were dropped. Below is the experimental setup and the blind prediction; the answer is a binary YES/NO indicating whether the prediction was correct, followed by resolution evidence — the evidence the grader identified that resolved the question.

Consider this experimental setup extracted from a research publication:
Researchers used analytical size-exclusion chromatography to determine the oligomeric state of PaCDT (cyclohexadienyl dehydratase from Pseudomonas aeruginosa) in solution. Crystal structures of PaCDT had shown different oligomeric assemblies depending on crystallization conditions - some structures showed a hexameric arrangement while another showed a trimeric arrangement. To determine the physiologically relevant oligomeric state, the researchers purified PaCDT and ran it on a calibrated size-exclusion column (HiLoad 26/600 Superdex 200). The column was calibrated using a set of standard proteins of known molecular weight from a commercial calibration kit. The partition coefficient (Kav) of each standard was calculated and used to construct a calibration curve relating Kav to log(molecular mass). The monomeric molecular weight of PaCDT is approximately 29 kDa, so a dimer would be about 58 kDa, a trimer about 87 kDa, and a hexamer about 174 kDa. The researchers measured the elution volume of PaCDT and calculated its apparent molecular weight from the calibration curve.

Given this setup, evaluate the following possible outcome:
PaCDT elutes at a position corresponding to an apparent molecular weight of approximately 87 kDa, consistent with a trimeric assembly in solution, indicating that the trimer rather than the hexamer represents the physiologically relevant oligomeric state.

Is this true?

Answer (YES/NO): YES